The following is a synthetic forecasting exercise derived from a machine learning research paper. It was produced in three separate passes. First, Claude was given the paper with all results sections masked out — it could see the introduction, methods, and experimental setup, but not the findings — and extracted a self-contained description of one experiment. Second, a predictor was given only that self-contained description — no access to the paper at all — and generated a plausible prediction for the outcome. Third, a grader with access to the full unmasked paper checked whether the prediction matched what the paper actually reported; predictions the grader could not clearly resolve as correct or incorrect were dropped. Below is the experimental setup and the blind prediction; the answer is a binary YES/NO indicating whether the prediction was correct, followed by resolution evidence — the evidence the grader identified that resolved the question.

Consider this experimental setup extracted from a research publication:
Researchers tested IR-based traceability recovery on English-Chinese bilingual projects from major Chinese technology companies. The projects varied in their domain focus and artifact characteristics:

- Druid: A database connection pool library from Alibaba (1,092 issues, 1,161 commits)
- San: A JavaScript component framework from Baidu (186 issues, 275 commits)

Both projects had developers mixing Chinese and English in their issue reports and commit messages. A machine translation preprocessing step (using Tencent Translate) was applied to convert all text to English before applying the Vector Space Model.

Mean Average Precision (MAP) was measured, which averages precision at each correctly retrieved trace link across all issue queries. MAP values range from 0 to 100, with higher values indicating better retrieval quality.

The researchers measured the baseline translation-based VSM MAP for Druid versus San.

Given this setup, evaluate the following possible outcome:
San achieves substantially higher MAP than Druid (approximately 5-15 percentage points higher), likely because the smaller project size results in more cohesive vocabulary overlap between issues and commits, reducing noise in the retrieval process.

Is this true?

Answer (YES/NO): NO